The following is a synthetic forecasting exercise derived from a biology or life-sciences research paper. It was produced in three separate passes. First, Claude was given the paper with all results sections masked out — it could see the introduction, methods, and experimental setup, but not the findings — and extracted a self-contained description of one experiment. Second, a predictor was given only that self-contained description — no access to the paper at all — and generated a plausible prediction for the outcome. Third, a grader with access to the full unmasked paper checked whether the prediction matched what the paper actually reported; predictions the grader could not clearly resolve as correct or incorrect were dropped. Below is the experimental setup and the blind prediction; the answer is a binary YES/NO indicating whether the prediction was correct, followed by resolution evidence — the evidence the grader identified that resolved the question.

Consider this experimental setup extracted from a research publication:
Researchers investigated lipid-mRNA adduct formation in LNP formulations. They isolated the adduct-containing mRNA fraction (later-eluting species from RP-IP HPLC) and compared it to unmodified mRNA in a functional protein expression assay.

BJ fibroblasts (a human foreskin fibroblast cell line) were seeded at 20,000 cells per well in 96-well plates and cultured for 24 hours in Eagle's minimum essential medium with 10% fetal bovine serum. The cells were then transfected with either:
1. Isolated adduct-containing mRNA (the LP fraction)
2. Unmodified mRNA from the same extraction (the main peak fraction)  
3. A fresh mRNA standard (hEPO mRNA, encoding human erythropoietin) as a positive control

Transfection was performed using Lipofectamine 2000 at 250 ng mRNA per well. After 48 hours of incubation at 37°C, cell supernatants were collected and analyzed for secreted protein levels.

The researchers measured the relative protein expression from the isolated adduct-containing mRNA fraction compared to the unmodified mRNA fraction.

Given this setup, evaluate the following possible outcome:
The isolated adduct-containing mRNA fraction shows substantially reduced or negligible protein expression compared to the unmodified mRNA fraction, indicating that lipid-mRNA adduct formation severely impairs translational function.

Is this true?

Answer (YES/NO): YES